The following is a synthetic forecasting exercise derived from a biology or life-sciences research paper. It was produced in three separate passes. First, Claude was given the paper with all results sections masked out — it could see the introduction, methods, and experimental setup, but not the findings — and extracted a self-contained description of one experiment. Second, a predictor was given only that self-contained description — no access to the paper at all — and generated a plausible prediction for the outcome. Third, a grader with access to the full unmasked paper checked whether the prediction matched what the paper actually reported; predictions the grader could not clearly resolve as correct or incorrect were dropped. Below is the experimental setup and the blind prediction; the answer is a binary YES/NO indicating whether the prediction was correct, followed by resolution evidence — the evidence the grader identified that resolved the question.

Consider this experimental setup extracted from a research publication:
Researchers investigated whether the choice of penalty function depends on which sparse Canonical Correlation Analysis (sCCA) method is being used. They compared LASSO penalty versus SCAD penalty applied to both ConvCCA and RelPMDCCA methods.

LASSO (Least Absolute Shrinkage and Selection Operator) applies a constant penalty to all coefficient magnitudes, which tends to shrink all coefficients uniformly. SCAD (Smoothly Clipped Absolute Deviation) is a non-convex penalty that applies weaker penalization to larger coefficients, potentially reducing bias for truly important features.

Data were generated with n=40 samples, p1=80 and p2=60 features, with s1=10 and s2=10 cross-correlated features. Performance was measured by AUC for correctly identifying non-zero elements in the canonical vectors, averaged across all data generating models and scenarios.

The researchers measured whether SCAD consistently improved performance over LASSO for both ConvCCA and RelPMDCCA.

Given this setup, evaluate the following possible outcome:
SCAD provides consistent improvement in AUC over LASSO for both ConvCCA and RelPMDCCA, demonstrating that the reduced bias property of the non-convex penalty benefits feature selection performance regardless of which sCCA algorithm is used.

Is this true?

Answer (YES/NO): NO